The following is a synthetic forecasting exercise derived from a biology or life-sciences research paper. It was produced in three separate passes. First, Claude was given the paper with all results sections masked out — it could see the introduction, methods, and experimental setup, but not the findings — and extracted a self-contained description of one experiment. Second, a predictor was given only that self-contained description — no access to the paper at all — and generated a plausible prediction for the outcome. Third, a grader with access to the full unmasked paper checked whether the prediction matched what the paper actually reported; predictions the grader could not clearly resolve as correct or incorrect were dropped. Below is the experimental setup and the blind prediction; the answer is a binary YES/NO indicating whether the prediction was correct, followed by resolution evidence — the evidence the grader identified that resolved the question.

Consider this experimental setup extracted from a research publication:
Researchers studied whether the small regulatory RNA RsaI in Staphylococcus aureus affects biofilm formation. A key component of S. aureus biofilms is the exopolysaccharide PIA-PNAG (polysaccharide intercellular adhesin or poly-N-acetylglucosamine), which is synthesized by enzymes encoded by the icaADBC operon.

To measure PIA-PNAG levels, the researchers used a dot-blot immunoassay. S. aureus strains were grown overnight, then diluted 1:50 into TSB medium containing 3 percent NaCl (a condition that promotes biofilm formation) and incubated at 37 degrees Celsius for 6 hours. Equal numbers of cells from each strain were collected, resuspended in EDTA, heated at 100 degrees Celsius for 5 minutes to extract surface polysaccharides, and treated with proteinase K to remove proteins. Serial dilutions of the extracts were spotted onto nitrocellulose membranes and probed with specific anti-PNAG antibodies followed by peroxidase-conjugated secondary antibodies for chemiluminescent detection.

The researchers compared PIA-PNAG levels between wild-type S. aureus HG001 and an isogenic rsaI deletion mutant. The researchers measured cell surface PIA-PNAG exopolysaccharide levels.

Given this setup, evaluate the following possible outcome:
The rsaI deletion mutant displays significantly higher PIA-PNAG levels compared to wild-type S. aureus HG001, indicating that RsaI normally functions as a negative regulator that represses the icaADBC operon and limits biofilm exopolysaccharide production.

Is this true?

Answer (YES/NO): NO